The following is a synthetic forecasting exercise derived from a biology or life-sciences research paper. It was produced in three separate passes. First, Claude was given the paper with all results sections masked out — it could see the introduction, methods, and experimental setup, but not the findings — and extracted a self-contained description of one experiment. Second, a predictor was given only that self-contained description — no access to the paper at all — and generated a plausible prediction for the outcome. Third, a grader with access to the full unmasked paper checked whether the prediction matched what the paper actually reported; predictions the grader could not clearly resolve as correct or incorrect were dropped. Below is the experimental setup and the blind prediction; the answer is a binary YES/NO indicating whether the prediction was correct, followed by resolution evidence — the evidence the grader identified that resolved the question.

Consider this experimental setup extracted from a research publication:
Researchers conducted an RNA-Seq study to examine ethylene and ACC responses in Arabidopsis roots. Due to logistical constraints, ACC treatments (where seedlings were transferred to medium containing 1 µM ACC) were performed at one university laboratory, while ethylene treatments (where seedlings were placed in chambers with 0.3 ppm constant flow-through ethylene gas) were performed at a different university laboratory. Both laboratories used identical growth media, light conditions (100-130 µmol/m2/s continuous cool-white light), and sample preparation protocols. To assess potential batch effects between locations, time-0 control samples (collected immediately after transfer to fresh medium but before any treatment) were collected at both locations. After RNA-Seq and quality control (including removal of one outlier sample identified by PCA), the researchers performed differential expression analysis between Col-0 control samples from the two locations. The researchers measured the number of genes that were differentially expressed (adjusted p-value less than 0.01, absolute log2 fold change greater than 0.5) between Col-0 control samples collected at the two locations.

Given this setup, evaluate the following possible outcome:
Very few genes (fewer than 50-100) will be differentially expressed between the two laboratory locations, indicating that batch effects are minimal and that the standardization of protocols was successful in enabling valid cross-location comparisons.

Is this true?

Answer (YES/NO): YES